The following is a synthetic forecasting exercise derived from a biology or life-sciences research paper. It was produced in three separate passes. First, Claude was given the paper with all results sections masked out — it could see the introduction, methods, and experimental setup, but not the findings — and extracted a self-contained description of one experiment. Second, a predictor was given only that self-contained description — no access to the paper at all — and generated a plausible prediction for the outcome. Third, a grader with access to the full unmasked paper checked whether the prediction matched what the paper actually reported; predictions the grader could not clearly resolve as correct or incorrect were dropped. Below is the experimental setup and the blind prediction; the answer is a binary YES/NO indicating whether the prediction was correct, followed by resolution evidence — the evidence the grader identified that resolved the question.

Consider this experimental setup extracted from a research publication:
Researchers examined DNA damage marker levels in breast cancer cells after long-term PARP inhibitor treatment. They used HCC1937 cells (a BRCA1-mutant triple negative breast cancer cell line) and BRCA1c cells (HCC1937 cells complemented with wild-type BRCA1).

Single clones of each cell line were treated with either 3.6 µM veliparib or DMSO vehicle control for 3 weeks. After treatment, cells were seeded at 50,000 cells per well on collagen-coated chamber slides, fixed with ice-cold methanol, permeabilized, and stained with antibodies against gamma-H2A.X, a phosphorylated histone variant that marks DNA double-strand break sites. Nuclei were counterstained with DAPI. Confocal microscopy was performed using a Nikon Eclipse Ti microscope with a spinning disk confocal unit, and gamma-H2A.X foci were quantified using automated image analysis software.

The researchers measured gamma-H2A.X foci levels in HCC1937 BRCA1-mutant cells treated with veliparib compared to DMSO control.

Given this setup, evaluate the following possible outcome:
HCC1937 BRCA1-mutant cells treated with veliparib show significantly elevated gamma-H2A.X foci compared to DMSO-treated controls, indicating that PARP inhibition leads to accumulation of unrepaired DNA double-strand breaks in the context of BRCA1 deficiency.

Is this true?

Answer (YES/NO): NO